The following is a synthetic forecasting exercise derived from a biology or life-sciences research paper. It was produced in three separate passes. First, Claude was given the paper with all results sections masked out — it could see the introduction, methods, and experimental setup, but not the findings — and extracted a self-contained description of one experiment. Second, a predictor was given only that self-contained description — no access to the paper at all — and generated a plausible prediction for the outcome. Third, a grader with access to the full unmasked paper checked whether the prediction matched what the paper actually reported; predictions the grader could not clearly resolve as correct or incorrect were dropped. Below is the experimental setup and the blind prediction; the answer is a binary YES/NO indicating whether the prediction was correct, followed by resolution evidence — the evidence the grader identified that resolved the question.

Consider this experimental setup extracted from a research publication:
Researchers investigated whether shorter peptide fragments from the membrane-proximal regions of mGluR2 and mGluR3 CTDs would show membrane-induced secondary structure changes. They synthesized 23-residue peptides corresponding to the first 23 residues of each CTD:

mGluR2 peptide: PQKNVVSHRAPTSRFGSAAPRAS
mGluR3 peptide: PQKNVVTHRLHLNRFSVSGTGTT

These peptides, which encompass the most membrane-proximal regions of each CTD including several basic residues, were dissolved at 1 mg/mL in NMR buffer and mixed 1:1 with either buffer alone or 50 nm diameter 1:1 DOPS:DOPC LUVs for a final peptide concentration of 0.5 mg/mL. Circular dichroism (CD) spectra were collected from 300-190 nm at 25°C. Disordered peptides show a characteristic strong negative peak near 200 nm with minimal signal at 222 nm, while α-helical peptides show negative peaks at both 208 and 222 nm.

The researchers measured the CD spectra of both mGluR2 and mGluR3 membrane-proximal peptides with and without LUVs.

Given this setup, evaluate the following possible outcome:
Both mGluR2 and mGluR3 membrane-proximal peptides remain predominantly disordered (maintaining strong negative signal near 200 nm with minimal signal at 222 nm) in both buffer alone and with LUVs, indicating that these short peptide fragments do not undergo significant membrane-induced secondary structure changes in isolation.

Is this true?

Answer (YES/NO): YES